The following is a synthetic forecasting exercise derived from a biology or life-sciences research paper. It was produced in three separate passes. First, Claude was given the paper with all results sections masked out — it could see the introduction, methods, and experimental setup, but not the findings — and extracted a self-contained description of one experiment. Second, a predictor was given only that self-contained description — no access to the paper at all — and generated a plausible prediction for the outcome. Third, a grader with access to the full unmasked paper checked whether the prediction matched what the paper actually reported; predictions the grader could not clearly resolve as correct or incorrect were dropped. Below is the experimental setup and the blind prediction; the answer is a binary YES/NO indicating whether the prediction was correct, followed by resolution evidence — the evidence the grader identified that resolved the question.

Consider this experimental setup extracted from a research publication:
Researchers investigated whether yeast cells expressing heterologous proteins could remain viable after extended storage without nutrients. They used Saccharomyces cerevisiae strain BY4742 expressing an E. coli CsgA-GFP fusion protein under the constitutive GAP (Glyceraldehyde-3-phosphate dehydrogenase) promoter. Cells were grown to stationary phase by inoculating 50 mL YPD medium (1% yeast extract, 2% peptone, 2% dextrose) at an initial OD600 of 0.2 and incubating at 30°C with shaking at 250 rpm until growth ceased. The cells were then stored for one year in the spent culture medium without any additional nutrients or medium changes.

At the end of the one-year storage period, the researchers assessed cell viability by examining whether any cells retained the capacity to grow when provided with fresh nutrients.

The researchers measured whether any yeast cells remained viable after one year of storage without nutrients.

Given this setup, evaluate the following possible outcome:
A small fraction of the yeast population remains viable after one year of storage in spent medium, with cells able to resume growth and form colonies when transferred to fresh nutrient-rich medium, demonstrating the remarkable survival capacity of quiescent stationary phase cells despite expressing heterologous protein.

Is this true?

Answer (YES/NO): YES